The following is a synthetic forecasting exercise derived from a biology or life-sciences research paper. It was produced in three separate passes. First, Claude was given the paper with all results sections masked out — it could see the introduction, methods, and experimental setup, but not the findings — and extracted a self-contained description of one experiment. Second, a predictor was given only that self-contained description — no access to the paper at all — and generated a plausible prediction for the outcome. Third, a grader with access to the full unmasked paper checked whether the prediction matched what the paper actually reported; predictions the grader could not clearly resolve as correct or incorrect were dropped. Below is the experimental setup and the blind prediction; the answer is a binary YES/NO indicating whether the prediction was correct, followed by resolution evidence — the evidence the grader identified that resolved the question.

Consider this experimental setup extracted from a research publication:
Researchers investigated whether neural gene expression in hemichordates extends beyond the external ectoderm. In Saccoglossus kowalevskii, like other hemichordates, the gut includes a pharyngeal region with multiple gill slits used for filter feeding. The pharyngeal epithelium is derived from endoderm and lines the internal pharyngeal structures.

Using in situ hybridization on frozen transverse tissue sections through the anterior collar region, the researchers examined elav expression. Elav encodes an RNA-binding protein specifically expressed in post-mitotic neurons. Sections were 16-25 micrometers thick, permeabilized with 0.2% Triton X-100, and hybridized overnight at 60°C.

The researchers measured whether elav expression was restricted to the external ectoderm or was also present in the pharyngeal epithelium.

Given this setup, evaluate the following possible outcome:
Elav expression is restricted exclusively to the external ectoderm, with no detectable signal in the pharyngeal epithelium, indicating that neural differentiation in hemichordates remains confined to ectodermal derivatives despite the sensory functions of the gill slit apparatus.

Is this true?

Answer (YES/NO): NO